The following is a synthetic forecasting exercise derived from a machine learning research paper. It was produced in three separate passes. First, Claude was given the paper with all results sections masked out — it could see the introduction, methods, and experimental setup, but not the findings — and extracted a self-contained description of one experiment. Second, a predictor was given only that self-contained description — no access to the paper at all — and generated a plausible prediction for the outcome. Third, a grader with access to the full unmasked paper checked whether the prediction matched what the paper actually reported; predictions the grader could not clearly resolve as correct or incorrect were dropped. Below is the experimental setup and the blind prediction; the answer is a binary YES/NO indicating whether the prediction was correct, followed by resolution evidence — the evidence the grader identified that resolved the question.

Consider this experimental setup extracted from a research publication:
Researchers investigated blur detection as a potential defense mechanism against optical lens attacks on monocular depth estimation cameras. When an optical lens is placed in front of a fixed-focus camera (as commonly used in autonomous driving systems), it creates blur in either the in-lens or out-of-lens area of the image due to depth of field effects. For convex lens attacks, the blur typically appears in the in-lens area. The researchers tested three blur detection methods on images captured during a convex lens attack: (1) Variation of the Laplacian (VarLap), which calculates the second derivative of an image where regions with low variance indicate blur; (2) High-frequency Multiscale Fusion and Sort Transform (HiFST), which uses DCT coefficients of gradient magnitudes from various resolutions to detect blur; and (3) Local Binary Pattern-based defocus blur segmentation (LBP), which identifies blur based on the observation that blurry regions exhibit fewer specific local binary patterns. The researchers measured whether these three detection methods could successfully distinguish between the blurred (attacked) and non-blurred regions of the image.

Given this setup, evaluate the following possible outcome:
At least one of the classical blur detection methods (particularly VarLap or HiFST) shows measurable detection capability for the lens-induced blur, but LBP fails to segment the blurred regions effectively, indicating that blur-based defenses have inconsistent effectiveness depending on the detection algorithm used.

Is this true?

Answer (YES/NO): NO